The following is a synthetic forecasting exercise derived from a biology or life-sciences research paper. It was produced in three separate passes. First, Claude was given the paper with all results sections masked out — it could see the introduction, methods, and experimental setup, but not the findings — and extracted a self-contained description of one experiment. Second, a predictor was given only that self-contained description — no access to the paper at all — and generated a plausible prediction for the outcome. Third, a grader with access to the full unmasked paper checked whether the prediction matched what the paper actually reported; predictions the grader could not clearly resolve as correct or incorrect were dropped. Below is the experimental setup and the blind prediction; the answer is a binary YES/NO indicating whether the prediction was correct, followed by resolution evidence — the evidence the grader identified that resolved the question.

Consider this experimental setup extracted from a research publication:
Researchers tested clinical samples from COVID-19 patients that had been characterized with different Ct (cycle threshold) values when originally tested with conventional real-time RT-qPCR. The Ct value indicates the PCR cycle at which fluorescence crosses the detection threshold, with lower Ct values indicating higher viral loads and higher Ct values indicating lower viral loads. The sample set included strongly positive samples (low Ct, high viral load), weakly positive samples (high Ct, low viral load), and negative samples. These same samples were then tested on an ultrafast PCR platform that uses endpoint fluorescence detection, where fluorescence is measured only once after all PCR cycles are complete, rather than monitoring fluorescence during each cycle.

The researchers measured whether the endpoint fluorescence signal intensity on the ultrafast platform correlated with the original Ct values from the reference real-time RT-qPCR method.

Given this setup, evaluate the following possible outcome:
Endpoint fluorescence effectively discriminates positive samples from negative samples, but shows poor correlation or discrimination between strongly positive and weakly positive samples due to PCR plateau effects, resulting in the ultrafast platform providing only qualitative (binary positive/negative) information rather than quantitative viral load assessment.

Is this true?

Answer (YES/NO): NO